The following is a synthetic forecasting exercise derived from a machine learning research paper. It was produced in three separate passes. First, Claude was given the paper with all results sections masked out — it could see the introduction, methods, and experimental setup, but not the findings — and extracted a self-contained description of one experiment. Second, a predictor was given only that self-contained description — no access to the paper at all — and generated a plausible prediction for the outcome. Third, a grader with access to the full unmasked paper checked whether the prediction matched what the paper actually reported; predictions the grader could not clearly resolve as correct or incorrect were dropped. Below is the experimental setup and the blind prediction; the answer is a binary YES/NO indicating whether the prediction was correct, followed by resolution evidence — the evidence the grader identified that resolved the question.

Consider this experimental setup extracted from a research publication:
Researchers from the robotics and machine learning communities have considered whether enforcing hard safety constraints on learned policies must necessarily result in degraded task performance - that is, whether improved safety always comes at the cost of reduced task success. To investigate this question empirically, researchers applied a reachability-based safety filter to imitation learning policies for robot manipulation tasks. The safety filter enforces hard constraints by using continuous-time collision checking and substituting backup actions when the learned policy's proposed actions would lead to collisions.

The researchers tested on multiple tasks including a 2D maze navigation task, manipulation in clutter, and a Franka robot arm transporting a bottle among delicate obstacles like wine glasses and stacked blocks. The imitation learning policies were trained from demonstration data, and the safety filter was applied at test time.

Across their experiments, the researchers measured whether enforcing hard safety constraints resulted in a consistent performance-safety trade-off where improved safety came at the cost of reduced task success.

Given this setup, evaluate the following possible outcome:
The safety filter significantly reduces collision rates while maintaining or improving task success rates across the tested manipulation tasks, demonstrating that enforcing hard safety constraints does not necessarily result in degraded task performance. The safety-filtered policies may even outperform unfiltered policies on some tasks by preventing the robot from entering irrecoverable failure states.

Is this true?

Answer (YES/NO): NO